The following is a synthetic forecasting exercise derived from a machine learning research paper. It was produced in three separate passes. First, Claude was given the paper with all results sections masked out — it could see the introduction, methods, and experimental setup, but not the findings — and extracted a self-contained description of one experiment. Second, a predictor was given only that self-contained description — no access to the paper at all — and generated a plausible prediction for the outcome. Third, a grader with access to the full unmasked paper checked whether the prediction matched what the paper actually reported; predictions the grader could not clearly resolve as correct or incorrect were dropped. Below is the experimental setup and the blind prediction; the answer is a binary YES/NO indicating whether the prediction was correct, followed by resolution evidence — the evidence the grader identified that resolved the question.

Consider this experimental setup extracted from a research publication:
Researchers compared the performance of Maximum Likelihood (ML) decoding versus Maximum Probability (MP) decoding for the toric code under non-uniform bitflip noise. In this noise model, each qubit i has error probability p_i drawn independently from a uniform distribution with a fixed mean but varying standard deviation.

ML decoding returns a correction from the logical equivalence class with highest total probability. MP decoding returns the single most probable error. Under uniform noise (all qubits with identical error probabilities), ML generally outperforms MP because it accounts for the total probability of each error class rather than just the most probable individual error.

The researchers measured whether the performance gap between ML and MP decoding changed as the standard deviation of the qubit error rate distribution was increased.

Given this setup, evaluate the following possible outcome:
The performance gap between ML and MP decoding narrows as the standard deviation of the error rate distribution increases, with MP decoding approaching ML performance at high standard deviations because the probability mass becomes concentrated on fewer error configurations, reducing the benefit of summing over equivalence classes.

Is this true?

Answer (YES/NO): YES